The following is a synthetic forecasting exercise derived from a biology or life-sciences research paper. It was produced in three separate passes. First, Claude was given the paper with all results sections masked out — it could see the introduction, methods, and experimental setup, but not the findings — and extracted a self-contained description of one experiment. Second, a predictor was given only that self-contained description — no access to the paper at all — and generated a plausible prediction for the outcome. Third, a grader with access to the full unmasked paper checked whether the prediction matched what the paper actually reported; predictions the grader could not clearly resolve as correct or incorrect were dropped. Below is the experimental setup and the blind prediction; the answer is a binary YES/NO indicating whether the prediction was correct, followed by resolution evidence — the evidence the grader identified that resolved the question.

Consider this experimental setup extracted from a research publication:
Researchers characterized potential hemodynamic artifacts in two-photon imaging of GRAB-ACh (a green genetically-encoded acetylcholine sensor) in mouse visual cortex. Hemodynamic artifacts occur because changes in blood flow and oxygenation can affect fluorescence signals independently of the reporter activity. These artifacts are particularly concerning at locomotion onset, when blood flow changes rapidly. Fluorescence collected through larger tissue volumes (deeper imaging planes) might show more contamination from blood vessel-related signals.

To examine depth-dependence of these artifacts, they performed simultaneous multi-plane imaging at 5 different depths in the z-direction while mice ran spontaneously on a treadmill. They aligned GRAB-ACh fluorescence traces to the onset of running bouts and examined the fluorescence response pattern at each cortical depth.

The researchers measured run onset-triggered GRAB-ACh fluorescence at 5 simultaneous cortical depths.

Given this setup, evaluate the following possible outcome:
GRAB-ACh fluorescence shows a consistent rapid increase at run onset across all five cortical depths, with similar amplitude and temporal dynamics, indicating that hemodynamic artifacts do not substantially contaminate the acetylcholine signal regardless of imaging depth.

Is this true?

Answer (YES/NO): NO